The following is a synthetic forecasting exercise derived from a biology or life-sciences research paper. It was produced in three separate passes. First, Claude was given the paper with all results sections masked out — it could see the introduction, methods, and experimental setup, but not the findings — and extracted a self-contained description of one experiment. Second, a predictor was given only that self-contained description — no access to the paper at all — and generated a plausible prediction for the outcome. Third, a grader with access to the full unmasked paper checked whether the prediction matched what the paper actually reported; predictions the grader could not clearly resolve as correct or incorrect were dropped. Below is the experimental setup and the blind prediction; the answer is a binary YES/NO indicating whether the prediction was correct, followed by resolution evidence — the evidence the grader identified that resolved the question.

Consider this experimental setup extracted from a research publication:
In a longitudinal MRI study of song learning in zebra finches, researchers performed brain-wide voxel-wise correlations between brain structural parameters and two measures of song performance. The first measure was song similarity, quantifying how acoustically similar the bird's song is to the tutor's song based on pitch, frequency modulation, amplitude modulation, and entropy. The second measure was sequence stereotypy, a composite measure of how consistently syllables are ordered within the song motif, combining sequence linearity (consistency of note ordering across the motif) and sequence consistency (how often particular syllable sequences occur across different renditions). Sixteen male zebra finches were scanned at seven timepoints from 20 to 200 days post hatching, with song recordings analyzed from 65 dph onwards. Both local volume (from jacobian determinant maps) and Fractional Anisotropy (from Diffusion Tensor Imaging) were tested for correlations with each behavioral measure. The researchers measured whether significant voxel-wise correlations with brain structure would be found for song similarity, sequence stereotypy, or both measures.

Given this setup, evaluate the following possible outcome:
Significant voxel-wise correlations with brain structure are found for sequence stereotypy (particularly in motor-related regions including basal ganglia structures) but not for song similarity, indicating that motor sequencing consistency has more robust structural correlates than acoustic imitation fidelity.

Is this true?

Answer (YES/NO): NO